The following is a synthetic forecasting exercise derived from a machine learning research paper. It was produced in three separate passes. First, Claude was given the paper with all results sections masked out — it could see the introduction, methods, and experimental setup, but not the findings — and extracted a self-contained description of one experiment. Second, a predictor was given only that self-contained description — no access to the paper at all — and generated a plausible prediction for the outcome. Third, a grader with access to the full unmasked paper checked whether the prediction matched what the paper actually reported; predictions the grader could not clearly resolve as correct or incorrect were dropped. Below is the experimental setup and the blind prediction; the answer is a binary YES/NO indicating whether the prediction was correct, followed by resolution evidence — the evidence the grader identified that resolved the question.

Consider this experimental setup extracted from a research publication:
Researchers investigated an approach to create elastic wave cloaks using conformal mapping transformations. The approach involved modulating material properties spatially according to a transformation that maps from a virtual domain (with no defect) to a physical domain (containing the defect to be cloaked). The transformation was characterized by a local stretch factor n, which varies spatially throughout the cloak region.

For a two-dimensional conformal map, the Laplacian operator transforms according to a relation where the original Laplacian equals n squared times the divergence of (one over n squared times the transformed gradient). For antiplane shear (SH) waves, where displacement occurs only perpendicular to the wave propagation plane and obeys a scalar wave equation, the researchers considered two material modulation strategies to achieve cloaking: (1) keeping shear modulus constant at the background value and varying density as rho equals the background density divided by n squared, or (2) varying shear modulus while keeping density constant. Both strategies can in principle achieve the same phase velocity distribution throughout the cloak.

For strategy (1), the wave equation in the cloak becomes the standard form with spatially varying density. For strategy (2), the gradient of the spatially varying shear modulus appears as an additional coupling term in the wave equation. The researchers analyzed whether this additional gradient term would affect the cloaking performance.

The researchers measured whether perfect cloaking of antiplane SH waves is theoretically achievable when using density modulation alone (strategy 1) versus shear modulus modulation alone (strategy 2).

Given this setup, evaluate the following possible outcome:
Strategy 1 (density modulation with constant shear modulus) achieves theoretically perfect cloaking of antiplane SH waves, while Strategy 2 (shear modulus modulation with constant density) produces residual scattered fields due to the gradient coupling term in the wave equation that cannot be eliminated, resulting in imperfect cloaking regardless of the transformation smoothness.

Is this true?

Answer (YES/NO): YES